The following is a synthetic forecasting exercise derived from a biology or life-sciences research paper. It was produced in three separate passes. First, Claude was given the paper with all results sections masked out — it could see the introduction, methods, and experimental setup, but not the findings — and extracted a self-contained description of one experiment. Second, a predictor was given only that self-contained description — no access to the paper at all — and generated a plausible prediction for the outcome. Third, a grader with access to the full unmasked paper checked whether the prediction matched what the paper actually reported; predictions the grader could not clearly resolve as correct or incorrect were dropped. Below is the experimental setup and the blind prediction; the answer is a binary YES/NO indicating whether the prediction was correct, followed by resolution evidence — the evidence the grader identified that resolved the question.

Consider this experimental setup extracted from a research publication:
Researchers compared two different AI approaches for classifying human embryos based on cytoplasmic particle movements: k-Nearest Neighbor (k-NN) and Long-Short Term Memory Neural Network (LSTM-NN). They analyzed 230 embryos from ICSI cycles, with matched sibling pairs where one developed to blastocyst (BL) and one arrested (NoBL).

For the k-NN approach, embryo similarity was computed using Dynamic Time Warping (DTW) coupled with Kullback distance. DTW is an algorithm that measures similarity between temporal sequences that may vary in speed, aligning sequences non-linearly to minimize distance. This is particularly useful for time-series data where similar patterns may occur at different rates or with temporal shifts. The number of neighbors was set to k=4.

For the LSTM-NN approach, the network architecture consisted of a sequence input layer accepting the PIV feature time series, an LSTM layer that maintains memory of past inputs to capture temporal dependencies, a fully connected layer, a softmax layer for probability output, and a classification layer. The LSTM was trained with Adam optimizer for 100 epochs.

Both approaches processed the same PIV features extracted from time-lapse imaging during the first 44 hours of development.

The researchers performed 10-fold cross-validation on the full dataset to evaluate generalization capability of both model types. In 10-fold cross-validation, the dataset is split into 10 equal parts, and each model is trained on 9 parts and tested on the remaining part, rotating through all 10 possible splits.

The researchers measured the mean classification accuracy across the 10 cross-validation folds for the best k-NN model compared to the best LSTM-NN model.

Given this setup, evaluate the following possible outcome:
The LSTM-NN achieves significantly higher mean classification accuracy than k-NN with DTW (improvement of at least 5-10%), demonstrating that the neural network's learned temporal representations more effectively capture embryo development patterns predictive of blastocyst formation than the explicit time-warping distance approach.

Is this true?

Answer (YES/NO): NO